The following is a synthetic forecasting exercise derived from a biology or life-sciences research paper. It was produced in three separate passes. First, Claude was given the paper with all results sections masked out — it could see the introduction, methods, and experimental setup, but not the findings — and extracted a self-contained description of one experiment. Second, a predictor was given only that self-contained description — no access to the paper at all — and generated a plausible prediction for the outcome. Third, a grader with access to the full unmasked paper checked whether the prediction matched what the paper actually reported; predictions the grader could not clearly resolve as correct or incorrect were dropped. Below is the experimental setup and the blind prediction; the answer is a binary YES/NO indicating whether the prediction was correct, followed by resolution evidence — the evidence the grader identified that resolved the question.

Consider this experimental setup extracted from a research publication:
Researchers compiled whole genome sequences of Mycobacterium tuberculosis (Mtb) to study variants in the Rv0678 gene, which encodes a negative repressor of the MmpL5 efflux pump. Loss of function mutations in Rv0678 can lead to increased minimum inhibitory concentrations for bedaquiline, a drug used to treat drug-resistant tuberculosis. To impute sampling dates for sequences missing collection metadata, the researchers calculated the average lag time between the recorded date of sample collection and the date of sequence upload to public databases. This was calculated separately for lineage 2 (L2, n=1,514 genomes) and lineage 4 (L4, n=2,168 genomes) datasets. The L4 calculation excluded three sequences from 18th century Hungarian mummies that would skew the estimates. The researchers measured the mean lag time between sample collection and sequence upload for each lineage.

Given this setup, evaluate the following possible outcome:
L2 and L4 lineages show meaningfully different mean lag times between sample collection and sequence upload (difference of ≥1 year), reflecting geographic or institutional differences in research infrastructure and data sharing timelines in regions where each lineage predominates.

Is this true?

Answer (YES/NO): YES